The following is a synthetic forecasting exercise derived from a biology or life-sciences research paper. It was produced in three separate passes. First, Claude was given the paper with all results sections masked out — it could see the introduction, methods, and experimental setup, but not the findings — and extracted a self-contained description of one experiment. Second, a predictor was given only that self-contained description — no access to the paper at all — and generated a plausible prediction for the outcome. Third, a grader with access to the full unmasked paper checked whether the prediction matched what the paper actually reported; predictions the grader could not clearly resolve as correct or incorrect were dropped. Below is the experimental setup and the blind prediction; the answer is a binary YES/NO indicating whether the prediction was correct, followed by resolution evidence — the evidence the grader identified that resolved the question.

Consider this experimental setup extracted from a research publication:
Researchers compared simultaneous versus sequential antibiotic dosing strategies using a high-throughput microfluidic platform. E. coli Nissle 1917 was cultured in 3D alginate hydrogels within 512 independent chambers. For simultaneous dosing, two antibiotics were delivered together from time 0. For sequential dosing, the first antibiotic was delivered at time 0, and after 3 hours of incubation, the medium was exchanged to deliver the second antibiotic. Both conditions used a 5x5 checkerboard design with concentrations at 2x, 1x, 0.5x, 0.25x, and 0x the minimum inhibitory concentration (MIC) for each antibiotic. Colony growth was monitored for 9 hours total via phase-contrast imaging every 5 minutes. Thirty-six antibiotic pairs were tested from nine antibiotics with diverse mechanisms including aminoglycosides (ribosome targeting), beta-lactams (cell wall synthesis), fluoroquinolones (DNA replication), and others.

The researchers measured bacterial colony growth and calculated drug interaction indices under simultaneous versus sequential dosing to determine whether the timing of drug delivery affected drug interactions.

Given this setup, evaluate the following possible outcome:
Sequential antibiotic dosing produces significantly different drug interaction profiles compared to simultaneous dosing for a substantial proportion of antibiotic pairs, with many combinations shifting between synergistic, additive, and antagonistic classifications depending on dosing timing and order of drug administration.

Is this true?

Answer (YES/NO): YES